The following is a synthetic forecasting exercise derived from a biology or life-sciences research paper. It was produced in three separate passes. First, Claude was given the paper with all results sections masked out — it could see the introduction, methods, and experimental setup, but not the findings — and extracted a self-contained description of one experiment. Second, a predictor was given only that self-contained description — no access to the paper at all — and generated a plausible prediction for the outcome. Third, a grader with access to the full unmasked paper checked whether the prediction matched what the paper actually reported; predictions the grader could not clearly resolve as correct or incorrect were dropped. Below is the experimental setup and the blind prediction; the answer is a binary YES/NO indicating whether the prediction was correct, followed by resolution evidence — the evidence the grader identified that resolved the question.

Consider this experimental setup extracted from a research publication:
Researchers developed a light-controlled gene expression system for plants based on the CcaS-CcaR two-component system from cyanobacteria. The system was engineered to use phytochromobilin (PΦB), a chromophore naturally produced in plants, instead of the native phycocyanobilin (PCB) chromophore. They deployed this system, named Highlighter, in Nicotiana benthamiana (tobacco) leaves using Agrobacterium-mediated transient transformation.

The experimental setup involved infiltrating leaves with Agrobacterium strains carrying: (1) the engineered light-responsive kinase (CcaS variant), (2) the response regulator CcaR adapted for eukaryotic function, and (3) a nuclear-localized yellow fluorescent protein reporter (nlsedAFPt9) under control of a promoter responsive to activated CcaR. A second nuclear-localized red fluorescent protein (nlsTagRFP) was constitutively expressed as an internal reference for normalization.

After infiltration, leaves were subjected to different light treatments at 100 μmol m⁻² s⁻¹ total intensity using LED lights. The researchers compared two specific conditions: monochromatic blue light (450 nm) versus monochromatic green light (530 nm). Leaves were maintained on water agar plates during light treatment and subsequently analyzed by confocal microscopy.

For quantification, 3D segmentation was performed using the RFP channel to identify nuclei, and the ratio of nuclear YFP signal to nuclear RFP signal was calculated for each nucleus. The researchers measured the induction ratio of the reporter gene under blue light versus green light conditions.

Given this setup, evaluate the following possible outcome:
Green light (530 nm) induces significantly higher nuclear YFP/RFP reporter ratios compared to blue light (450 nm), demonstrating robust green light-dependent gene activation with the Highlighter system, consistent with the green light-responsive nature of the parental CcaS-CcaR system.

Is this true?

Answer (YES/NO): YES